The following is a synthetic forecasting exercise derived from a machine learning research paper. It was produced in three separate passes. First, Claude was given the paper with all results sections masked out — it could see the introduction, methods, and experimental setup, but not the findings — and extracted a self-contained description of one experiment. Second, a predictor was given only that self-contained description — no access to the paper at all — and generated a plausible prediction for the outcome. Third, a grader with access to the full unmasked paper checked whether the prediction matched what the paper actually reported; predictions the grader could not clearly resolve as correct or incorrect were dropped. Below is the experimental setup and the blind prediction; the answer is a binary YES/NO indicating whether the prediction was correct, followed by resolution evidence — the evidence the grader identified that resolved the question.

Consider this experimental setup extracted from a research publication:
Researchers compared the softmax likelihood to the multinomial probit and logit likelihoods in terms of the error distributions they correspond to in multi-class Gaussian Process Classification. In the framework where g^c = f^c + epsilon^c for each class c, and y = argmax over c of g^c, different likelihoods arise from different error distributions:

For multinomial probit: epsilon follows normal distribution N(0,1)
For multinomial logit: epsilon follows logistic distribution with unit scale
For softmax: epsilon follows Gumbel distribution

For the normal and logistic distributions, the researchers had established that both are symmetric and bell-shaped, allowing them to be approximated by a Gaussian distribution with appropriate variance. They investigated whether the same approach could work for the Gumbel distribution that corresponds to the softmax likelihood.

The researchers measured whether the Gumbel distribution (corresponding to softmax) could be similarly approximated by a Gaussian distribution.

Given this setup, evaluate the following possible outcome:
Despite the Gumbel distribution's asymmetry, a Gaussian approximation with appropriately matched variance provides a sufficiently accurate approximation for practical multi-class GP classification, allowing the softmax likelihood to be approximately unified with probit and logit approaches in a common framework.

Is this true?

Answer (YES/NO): NO